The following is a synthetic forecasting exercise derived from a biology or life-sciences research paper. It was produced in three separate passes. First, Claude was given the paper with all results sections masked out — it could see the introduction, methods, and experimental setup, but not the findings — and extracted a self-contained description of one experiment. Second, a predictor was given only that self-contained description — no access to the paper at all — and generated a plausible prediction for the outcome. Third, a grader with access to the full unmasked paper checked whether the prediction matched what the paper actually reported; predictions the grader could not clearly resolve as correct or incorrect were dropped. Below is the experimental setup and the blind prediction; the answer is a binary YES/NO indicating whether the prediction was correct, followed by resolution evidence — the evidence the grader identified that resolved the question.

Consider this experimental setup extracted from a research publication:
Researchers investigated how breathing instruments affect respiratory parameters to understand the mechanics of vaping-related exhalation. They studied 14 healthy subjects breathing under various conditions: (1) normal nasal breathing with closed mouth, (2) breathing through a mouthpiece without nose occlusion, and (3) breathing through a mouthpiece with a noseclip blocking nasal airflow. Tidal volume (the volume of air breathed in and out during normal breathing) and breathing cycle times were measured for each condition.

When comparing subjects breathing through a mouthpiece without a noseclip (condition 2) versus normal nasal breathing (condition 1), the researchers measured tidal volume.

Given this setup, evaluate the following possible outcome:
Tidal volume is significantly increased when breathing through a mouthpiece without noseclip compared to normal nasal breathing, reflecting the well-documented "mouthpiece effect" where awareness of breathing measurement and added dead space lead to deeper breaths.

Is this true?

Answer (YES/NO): NO